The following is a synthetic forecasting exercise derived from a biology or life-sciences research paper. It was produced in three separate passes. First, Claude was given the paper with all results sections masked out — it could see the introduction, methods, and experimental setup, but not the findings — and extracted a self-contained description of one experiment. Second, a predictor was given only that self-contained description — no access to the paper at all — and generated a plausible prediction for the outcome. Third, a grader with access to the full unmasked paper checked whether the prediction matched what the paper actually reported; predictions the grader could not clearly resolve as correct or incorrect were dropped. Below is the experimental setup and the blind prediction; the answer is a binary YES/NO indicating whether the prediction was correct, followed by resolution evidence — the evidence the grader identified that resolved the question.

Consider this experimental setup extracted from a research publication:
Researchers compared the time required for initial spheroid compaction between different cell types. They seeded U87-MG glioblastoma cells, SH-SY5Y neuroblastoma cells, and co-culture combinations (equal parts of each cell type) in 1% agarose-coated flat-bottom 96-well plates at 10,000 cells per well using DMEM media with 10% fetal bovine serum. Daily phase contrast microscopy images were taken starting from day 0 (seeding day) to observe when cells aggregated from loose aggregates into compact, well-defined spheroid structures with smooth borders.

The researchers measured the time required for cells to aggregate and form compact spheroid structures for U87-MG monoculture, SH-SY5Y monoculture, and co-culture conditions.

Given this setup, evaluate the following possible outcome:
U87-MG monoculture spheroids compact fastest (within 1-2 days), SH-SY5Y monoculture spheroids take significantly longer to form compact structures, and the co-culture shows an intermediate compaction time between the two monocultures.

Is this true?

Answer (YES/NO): NO